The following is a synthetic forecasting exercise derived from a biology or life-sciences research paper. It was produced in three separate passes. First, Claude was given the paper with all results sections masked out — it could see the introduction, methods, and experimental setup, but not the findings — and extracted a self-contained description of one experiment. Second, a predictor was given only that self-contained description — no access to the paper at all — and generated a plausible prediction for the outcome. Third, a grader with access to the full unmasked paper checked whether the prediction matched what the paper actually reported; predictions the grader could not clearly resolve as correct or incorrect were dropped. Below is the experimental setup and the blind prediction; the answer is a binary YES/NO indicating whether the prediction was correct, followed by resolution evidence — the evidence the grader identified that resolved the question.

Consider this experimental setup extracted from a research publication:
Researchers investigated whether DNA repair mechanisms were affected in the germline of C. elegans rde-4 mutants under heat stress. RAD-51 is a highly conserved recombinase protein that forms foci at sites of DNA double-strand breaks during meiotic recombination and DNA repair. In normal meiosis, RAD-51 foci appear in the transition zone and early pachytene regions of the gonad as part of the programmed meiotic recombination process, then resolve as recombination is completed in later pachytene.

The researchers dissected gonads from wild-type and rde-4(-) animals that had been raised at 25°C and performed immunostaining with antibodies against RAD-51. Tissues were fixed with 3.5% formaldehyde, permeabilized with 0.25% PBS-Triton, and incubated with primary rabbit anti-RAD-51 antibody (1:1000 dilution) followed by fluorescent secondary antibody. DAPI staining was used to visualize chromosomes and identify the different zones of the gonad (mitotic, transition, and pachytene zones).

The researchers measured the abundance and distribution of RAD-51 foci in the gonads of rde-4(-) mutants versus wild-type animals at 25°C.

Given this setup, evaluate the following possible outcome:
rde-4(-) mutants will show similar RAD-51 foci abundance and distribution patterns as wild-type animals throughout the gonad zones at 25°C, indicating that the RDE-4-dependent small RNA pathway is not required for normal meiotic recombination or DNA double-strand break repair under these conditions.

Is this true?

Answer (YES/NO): NO